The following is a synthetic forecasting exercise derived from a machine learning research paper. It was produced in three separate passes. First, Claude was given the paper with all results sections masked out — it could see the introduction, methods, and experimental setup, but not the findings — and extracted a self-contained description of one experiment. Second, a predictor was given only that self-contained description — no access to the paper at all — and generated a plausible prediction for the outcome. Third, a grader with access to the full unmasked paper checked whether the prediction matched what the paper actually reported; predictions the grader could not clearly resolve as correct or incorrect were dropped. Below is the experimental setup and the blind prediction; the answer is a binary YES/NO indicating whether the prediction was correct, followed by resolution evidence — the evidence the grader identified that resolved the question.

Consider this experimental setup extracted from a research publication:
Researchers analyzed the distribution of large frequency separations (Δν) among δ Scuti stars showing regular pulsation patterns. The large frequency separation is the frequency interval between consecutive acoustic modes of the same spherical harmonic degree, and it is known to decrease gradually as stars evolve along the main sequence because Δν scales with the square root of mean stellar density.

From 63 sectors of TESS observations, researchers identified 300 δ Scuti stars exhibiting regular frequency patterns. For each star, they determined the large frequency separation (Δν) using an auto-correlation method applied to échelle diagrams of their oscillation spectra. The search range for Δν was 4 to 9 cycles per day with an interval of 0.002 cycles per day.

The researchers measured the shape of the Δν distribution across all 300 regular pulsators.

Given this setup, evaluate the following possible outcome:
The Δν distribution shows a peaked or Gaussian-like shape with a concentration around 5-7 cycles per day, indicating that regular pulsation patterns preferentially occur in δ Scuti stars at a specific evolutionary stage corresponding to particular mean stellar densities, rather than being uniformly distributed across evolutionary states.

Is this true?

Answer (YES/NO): NO